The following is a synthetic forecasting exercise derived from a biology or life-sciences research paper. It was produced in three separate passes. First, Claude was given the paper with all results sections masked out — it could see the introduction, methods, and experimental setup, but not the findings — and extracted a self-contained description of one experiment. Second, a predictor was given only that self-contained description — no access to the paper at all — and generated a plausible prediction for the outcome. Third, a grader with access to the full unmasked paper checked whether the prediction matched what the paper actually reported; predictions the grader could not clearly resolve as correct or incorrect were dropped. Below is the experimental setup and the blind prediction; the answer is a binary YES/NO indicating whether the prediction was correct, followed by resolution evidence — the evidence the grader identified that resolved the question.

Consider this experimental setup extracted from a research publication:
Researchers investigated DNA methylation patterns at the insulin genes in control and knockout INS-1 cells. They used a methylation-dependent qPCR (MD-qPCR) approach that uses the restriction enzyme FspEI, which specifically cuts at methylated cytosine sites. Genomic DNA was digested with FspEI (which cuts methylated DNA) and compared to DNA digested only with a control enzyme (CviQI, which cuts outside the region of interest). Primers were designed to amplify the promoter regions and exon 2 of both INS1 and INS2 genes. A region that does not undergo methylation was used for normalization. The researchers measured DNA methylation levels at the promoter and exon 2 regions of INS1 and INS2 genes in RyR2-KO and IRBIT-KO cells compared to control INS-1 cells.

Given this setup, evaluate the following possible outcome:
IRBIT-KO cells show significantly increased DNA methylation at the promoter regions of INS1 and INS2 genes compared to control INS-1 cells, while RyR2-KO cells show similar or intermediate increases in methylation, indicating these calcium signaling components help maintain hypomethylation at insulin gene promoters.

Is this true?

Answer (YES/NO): NO